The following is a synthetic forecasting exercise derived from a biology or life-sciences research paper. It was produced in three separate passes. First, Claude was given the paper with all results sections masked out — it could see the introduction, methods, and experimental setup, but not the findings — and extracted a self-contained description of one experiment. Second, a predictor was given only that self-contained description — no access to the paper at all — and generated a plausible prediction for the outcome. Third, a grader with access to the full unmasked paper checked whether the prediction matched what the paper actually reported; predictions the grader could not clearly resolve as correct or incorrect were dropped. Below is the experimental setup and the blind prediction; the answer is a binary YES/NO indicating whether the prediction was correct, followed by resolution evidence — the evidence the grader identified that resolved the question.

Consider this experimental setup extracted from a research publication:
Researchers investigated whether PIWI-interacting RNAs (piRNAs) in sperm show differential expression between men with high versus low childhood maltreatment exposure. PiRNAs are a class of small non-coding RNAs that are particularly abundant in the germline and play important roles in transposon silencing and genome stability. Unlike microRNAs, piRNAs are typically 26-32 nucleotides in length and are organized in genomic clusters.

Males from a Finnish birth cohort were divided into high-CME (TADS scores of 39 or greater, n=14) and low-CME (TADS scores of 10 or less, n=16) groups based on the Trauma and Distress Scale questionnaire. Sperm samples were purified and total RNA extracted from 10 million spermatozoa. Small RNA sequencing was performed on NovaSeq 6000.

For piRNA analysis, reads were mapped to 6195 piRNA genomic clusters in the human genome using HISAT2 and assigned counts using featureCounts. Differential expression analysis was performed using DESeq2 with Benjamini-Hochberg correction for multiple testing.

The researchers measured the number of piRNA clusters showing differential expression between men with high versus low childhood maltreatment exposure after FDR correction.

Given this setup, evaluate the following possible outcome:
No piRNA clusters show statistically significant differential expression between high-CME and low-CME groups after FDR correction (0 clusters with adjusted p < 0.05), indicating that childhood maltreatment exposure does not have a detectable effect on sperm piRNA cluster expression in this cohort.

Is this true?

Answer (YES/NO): NO